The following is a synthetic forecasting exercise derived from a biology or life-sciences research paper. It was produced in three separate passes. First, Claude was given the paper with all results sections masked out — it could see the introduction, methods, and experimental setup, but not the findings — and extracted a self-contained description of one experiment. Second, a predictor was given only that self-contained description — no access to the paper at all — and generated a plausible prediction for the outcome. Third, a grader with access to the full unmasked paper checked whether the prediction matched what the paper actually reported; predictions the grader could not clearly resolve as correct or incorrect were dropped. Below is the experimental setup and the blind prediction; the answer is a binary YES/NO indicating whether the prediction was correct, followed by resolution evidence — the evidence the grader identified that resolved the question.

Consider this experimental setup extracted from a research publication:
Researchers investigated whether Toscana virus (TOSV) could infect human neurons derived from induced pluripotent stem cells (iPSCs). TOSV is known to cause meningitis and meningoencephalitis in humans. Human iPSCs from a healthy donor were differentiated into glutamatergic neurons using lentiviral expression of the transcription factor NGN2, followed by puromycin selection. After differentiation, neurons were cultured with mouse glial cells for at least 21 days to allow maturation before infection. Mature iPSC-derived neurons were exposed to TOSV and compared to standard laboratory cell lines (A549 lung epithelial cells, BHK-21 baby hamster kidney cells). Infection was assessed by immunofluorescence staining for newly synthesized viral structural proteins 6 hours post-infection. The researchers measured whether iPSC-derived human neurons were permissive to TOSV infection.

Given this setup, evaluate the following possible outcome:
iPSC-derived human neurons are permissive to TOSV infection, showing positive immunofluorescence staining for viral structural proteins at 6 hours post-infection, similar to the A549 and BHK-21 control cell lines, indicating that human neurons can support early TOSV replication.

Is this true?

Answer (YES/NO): NO